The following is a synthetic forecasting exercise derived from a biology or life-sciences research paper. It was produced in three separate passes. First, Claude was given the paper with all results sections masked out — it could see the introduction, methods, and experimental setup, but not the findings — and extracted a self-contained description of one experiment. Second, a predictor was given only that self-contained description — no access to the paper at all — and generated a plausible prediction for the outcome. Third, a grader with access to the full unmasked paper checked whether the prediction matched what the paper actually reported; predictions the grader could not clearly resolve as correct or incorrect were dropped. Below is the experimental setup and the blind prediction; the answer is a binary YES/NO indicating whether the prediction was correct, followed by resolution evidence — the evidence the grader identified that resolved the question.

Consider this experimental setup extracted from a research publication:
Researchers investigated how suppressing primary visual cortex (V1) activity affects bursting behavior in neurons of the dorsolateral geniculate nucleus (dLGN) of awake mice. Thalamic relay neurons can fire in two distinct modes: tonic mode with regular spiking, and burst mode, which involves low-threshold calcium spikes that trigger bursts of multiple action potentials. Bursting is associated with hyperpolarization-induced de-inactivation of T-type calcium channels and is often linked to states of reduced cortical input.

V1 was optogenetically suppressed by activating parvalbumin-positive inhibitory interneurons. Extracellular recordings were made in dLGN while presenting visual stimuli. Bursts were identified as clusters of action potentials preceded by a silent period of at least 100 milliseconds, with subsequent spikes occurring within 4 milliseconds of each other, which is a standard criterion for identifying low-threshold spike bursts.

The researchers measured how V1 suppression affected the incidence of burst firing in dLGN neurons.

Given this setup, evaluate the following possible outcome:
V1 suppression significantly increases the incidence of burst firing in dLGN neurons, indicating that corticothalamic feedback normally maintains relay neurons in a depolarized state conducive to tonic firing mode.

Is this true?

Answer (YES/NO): YES